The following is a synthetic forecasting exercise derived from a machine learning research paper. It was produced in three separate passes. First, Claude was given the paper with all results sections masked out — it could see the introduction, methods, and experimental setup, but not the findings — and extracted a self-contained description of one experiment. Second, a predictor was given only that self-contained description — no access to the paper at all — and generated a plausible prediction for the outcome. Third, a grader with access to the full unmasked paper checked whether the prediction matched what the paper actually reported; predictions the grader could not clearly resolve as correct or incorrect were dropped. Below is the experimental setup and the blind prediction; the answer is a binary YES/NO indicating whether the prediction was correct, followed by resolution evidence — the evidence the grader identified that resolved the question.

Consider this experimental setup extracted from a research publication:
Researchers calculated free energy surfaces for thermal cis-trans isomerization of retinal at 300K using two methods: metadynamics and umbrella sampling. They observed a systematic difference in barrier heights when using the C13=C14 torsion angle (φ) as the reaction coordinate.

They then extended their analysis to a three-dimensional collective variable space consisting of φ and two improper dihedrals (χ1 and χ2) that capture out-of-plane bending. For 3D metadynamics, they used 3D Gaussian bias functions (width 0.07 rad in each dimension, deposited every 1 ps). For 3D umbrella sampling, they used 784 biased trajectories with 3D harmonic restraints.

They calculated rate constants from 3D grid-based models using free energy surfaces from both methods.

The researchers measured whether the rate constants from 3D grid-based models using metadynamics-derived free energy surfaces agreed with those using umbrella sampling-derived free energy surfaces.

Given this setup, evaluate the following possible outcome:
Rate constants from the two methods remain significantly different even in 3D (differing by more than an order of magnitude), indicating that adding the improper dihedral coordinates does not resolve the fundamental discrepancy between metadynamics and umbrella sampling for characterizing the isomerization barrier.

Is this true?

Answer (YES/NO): NO